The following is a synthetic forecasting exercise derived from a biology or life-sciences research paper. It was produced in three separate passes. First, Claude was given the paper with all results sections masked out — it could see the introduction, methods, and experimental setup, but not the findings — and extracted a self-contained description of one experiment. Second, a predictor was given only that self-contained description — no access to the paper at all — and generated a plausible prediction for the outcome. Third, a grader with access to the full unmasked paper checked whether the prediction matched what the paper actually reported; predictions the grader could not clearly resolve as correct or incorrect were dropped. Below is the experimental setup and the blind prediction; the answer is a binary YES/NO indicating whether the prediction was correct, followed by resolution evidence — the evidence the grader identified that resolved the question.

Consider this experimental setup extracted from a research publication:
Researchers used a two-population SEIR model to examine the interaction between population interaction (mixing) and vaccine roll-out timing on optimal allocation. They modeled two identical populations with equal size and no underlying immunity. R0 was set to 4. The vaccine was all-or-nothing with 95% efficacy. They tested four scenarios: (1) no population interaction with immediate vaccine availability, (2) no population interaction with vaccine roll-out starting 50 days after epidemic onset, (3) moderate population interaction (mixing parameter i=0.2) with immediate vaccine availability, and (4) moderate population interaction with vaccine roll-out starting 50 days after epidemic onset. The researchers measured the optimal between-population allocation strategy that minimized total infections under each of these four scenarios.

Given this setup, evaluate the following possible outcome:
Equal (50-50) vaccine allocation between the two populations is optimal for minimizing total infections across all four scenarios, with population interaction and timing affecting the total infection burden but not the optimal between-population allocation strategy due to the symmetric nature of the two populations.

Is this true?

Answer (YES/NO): NO